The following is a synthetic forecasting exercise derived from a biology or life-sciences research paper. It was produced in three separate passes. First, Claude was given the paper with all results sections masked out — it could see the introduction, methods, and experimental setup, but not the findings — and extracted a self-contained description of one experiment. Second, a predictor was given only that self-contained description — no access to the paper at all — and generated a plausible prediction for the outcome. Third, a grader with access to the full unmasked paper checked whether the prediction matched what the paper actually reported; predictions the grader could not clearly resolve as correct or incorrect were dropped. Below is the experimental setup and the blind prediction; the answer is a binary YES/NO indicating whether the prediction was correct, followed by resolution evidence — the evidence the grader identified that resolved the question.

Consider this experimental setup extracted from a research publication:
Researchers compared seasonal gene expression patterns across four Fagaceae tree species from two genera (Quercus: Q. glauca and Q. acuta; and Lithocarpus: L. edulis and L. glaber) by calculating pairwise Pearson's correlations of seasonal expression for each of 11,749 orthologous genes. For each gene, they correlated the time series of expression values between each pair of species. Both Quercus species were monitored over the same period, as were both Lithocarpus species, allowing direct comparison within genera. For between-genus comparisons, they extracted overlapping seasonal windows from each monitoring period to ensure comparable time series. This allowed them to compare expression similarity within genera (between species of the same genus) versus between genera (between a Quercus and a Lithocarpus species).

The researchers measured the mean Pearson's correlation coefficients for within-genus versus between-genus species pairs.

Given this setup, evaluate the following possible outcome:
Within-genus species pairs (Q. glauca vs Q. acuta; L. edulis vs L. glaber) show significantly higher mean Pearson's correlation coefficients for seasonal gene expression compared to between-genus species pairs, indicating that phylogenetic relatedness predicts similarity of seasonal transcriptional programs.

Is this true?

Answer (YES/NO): YES